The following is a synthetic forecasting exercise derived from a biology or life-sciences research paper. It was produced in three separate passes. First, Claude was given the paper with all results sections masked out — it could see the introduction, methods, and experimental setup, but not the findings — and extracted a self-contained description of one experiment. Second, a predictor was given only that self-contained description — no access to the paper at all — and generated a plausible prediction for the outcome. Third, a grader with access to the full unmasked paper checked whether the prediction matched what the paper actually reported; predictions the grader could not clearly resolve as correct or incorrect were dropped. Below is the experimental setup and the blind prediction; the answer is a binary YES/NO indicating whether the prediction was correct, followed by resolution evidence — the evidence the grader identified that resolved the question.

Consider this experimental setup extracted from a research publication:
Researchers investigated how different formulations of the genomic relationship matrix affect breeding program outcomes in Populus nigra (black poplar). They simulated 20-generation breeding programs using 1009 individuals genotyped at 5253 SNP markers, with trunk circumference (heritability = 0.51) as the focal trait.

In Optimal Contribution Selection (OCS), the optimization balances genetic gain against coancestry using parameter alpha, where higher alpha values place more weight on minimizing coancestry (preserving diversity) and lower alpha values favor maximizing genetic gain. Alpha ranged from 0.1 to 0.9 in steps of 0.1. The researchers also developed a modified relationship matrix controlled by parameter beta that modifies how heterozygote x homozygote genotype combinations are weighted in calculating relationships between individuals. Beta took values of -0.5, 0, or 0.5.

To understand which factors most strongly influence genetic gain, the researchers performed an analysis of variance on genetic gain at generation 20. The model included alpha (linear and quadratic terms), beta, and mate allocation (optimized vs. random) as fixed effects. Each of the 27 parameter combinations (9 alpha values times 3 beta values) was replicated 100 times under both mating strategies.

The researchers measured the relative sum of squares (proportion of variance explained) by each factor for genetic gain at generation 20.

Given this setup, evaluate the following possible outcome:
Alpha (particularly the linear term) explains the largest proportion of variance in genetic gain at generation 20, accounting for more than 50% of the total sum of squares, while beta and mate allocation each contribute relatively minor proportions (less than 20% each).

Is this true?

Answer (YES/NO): YES